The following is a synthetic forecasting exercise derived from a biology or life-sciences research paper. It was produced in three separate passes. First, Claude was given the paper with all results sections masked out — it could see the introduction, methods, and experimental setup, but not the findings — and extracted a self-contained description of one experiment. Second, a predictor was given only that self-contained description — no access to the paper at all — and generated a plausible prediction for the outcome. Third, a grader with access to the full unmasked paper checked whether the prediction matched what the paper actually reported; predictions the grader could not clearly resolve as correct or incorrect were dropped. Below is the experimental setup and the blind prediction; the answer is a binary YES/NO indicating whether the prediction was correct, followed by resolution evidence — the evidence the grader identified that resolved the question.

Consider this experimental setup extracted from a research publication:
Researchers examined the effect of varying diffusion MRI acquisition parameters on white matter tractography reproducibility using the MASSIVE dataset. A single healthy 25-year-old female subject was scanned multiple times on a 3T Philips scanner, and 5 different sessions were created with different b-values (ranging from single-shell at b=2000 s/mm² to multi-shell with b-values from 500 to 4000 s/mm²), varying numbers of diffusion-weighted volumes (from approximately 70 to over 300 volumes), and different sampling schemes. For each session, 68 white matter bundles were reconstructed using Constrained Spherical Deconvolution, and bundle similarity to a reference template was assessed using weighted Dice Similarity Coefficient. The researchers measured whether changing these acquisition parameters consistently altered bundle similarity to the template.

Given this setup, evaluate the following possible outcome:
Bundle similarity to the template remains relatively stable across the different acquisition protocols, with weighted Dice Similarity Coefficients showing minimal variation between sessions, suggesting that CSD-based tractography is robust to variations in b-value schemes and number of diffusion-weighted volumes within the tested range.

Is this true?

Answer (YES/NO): YES